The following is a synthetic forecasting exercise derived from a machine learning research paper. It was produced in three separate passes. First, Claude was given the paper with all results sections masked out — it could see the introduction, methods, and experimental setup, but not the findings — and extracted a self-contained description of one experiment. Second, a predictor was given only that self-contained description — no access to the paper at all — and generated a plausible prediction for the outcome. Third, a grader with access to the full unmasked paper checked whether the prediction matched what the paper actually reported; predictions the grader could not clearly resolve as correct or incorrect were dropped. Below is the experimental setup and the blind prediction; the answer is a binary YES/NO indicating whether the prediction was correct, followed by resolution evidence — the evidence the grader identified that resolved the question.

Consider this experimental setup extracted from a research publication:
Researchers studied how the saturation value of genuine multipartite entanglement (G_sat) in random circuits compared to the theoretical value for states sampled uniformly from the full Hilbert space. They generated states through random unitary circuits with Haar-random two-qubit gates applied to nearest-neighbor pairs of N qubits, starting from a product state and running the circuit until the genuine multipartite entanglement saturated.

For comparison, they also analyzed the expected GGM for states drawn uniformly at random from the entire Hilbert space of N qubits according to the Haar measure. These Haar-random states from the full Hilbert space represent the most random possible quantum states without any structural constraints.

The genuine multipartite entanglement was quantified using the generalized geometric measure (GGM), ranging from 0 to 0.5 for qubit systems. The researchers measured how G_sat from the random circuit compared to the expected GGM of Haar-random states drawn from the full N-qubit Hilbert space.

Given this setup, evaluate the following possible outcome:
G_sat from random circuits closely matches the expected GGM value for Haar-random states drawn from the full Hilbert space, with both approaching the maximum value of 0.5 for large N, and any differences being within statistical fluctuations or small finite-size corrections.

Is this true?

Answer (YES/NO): YES